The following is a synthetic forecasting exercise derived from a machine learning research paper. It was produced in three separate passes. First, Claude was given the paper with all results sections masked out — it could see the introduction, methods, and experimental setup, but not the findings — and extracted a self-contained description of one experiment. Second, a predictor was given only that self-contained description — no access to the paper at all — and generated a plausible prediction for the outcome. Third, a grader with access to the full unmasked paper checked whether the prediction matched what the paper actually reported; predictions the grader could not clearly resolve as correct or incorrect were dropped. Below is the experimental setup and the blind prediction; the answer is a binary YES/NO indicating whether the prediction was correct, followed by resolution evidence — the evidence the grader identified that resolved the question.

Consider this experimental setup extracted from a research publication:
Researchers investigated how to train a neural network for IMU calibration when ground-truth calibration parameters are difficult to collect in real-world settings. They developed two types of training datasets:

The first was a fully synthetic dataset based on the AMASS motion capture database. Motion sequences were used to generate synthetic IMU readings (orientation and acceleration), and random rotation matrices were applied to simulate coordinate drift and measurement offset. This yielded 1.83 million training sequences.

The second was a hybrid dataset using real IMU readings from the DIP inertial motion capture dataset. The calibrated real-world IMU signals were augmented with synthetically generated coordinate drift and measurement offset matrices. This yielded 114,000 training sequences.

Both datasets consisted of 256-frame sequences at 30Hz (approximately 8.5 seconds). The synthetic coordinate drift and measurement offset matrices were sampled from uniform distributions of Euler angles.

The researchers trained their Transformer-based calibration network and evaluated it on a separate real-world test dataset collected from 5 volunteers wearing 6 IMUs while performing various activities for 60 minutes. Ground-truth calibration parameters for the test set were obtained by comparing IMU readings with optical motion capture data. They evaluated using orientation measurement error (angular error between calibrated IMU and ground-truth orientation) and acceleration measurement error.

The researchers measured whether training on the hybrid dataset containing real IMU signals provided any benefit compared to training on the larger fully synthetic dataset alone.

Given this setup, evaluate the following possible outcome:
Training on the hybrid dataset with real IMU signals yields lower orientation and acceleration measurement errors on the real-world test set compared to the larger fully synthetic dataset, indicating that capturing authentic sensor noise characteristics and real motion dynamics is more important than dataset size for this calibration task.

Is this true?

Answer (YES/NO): NO